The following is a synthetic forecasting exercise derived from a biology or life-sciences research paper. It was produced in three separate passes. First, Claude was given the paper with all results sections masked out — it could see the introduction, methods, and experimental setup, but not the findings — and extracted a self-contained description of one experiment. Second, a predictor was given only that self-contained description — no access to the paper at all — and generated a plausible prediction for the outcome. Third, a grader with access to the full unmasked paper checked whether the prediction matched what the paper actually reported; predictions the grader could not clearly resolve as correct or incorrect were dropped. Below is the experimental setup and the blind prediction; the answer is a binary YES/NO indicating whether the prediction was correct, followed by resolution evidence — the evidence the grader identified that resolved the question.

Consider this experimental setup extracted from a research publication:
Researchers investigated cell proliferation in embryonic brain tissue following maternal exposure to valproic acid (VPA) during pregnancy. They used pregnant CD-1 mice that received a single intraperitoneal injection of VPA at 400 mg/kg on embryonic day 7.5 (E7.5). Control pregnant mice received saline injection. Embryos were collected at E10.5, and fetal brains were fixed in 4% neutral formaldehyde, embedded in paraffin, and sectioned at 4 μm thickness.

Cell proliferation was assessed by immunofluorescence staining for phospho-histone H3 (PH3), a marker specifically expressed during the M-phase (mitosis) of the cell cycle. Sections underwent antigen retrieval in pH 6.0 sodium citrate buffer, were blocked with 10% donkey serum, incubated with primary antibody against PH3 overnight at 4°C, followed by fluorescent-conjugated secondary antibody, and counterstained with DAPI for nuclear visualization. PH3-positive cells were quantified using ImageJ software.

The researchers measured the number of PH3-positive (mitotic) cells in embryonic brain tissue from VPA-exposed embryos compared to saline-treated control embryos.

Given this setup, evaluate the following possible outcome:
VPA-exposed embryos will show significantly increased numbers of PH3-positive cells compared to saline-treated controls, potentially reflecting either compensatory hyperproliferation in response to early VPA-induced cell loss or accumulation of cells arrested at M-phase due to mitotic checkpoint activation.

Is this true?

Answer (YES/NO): NO